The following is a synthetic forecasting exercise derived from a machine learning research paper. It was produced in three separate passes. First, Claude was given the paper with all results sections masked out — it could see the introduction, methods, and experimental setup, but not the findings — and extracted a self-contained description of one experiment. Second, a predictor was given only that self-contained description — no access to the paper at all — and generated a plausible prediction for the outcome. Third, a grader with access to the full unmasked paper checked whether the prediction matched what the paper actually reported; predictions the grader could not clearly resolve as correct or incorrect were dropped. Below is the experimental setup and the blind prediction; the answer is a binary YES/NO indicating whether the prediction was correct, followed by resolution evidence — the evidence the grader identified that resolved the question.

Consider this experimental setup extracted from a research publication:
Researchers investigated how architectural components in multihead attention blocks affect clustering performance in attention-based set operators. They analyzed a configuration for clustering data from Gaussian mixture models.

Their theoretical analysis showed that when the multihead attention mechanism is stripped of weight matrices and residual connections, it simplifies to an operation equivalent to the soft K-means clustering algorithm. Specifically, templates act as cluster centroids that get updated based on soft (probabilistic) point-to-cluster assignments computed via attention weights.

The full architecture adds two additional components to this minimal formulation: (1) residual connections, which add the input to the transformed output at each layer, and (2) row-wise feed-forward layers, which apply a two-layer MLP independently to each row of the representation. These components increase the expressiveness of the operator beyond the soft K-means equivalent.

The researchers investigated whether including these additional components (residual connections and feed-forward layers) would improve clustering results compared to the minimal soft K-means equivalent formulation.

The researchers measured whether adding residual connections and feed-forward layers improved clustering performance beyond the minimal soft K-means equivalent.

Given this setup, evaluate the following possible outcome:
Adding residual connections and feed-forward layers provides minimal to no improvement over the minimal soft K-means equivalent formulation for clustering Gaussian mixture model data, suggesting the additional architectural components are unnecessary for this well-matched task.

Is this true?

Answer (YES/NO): NO